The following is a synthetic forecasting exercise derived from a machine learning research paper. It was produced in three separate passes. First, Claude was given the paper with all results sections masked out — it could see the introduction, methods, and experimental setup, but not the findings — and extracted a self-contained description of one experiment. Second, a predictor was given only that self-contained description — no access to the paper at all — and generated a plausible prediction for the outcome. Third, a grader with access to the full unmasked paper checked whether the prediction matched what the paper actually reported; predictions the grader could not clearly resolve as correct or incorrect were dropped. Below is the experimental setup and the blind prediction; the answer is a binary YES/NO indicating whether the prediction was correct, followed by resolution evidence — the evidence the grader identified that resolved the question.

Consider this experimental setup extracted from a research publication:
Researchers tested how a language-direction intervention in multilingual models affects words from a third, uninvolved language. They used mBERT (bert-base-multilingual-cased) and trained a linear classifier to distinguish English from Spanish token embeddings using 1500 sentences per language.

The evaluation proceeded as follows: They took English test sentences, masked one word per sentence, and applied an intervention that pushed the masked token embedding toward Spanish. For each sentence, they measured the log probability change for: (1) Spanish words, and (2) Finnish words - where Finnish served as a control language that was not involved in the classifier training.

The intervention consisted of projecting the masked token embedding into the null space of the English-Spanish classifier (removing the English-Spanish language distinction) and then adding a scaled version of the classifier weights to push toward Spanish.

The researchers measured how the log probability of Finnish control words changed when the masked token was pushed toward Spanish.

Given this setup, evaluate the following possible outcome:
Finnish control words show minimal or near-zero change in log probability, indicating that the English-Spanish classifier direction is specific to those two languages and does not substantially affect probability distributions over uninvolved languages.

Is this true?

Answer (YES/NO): YES